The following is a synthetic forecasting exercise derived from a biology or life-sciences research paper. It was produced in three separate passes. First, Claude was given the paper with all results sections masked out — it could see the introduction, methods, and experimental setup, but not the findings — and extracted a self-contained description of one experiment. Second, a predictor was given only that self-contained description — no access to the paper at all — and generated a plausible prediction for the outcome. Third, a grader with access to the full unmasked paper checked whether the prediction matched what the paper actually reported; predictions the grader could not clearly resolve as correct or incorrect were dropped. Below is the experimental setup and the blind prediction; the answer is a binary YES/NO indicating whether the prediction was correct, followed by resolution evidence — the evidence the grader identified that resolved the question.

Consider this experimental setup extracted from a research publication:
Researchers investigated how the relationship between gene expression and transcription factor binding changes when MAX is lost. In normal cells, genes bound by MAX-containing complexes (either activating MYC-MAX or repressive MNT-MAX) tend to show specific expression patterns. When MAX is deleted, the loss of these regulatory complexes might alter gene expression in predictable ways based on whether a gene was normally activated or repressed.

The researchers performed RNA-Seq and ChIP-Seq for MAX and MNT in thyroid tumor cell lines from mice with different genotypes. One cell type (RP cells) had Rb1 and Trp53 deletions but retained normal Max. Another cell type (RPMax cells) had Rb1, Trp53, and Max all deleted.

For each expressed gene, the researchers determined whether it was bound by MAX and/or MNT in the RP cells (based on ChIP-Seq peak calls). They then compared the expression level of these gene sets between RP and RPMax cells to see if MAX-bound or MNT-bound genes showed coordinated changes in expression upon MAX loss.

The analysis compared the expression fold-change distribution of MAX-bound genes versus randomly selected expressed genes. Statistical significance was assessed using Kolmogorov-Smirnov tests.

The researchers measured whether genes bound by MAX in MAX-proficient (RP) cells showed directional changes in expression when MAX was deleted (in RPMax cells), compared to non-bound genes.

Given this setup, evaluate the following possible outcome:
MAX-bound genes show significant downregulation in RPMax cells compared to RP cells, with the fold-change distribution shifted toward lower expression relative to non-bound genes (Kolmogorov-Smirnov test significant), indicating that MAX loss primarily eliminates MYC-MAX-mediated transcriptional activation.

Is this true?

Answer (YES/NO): NO